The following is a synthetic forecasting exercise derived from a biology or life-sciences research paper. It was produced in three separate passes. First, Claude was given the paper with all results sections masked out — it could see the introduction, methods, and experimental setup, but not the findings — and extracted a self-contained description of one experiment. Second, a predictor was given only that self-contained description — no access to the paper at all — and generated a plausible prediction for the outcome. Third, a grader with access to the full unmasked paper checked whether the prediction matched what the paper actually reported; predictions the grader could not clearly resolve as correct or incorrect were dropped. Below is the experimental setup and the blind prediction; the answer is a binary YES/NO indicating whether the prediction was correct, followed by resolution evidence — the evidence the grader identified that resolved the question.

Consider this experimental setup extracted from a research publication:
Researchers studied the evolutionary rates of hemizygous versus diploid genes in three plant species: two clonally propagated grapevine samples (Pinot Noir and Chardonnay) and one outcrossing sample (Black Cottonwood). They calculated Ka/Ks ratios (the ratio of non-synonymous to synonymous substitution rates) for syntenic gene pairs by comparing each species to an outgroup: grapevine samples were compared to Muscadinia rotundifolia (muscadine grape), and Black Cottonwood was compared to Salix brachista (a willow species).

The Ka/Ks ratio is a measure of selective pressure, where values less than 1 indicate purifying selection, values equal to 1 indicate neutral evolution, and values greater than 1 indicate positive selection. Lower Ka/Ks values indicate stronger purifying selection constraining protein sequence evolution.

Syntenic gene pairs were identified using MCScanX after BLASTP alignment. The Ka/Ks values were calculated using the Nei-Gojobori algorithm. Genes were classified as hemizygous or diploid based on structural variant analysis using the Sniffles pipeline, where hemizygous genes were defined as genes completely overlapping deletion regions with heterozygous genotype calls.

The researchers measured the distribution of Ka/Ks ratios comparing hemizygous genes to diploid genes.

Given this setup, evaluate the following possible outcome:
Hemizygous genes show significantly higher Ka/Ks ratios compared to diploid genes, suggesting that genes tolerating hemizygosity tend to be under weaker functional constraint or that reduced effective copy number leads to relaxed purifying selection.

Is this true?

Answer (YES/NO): YES